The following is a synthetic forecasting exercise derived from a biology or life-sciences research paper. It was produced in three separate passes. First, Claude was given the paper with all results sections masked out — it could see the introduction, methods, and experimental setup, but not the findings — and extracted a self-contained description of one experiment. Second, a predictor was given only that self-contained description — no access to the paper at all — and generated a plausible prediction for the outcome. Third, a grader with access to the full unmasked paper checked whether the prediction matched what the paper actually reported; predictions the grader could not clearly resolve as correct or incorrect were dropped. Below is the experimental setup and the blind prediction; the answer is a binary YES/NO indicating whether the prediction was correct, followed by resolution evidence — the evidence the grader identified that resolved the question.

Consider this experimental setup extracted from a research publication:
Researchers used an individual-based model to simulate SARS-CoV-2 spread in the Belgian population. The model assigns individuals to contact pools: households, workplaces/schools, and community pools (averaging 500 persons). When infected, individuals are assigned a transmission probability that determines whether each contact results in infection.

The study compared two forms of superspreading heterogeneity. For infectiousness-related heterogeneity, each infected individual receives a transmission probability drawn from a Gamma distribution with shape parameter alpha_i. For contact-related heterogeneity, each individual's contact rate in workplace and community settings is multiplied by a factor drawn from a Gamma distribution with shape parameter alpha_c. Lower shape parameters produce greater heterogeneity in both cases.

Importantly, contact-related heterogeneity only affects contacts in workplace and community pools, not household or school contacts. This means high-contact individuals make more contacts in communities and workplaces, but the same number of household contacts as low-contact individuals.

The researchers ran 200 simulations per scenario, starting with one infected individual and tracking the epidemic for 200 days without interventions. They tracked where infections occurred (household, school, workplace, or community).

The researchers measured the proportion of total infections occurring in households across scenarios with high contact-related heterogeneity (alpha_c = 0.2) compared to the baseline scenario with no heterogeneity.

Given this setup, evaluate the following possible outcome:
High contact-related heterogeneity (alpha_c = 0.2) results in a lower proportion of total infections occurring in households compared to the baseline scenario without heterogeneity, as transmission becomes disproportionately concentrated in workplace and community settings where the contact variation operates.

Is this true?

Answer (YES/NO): NO